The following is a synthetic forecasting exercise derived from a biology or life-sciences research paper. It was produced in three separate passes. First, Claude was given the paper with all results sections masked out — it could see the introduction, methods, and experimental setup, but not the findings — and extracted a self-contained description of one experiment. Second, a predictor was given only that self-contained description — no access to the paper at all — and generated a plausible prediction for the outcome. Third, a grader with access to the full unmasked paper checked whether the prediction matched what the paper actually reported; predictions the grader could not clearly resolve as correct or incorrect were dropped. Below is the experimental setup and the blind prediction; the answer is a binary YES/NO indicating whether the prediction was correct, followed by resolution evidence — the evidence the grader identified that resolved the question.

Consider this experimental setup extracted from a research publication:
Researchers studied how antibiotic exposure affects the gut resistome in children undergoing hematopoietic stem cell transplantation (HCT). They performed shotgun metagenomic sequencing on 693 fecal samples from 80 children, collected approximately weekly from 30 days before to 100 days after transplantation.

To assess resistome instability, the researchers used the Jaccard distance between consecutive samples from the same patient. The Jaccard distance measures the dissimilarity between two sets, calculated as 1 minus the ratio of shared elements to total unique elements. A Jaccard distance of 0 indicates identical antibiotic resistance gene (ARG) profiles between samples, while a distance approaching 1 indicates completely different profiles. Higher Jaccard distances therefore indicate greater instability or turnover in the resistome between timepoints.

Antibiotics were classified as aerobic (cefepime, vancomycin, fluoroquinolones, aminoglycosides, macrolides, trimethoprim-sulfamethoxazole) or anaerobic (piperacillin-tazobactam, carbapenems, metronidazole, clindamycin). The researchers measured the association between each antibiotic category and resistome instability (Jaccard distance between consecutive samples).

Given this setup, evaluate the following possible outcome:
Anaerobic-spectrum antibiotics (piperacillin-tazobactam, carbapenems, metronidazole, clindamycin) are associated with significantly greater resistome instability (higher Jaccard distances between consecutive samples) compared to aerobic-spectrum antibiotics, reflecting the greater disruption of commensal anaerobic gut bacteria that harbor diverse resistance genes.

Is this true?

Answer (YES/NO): YES